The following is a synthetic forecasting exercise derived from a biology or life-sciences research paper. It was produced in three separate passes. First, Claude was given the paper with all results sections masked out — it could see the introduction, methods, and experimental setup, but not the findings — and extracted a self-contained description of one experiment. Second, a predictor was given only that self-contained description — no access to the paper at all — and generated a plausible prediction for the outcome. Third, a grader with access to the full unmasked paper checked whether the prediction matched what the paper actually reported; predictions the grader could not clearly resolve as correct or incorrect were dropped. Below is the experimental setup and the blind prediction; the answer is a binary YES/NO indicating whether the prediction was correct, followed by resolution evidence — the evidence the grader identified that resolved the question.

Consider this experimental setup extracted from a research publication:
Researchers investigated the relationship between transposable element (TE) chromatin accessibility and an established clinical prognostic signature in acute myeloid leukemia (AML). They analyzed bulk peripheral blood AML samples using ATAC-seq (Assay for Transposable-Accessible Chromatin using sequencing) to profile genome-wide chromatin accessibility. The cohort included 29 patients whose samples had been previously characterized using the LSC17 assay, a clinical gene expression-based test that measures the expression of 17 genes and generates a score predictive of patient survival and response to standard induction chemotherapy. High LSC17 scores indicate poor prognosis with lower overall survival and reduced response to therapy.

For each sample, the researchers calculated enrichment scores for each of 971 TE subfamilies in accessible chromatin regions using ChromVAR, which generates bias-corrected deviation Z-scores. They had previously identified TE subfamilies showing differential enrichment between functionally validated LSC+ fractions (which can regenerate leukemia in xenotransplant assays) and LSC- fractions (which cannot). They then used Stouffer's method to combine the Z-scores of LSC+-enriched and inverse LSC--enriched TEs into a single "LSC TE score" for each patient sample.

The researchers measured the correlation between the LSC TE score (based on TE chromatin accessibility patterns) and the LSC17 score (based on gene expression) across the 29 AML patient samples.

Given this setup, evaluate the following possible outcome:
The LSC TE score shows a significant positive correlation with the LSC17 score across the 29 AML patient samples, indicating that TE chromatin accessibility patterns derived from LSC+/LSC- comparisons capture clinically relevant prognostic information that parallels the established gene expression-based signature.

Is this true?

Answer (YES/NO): NO